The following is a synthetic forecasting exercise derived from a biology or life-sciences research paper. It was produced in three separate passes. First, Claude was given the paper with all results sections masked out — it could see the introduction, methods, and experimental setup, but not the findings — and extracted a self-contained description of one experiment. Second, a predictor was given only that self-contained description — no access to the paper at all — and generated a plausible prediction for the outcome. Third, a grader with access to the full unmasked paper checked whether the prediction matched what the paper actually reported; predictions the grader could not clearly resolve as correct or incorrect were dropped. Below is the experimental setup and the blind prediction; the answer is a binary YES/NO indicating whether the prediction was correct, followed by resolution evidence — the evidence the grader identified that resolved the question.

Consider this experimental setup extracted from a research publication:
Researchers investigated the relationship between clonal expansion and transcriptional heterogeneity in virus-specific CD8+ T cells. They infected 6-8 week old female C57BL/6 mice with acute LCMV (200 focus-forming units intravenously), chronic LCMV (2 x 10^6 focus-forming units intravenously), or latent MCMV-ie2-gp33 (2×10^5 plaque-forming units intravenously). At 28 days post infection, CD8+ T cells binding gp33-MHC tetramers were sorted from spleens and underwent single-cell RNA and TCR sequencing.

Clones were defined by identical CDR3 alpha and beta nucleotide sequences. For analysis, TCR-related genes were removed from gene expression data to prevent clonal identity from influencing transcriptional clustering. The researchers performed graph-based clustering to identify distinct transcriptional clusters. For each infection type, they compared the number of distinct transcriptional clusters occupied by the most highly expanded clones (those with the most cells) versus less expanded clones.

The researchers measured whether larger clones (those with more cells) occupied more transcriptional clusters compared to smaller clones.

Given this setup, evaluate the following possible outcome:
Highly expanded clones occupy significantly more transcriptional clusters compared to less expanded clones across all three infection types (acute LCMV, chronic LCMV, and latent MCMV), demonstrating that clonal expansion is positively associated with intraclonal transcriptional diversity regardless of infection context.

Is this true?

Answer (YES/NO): NO